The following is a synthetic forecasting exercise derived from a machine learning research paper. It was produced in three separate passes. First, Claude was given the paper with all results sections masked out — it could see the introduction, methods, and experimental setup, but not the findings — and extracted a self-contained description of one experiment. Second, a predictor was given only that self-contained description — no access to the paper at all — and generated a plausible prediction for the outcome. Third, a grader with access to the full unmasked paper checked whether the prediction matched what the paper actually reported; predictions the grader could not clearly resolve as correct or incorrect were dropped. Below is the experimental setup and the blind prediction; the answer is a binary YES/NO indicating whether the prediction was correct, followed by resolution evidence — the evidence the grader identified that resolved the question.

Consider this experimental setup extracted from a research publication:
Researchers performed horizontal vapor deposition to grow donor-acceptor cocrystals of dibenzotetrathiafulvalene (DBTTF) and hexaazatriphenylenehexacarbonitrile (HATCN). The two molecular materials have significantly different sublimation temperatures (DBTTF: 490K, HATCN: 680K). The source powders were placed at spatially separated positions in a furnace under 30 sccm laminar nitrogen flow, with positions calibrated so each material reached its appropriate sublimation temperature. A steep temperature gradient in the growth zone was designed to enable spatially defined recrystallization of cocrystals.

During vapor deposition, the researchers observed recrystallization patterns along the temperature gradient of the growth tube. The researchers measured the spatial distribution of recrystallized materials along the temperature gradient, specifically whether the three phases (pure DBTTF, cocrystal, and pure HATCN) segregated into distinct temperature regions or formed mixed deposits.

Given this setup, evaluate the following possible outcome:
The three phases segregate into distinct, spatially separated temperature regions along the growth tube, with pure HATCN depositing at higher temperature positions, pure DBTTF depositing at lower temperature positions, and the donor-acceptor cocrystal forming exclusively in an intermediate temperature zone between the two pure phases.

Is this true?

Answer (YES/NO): YES